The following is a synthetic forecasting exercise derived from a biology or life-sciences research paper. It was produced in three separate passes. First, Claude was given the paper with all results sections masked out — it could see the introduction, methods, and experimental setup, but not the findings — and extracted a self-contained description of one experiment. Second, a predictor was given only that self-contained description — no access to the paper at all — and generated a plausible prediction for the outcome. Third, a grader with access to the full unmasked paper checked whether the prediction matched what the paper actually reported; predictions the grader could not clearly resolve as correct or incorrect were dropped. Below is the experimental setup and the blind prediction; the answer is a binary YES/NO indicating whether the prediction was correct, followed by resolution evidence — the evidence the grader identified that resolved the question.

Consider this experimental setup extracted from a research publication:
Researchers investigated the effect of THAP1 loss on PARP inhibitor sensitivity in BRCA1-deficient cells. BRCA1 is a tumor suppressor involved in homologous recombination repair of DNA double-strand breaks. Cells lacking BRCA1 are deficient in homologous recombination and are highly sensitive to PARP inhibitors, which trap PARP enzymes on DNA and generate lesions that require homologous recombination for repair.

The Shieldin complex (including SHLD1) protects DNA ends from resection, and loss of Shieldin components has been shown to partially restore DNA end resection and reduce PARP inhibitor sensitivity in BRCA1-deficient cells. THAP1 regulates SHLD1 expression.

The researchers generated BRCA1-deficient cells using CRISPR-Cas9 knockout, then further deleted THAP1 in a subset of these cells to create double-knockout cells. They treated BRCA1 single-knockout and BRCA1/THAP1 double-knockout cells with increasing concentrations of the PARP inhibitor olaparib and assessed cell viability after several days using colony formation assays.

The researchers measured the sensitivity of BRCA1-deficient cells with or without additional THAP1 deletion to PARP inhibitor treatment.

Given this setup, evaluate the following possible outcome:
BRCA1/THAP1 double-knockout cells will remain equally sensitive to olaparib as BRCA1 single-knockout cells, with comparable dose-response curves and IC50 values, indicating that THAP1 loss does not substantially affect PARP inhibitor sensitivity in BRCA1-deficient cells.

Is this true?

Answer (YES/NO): NO